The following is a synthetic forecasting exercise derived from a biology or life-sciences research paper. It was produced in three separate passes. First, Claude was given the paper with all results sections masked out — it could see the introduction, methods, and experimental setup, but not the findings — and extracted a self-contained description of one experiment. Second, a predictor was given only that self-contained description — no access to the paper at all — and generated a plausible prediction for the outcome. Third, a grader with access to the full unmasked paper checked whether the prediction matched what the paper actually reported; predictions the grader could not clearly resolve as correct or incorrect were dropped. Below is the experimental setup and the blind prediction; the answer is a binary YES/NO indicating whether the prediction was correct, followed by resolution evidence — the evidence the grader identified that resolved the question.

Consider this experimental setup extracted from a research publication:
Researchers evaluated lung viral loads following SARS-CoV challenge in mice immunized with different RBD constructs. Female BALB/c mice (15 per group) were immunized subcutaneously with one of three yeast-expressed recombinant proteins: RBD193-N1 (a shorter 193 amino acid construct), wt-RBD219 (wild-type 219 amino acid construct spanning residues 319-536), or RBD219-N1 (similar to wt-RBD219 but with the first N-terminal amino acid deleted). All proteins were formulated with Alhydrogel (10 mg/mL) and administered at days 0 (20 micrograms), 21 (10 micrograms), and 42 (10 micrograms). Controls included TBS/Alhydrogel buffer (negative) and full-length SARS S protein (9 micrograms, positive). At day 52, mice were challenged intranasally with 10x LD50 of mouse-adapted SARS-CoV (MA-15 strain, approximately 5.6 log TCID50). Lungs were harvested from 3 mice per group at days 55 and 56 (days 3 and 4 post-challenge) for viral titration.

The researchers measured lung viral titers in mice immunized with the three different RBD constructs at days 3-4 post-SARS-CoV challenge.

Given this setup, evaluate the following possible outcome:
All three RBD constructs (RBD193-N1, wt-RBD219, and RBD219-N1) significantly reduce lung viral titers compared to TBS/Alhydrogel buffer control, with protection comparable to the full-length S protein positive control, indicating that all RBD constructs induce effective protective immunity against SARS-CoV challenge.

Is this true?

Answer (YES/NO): NO